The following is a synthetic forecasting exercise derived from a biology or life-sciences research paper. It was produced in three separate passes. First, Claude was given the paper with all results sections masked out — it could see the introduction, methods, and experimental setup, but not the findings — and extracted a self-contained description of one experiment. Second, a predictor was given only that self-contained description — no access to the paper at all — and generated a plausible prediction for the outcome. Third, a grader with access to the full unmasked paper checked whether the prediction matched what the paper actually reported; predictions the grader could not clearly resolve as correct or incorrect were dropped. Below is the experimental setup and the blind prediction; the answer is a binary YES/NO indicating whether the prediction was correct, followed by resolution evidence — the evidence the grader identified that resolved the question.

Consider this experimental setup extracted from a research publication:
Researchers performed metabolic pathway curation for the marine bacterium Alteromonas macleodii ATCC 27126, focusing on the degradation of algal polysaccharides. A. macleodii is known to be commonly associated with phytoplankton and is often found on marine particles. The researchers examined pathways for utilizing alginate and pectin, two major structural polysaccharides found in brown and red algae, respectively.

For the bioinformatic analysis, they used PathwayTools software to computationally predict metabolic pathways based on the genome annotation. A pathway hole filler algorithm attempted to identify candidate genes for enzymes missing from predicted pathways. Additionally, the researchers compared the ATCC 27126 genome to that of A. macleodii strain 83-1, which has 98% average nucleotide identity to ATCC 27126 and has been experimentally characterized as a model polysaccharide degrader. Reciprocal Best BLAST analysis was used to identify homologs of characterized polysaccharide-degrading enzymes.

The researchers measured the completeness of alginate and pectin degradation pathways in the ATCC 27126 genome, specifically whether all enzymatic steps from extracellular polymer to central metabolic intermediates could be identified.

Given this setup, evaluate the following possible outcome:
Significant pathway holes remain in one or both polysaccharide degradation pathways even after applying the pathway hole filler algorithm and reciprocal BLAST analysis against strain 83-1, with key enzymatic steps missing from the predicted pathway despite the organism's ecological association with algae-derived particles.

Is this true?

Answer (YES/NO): NO